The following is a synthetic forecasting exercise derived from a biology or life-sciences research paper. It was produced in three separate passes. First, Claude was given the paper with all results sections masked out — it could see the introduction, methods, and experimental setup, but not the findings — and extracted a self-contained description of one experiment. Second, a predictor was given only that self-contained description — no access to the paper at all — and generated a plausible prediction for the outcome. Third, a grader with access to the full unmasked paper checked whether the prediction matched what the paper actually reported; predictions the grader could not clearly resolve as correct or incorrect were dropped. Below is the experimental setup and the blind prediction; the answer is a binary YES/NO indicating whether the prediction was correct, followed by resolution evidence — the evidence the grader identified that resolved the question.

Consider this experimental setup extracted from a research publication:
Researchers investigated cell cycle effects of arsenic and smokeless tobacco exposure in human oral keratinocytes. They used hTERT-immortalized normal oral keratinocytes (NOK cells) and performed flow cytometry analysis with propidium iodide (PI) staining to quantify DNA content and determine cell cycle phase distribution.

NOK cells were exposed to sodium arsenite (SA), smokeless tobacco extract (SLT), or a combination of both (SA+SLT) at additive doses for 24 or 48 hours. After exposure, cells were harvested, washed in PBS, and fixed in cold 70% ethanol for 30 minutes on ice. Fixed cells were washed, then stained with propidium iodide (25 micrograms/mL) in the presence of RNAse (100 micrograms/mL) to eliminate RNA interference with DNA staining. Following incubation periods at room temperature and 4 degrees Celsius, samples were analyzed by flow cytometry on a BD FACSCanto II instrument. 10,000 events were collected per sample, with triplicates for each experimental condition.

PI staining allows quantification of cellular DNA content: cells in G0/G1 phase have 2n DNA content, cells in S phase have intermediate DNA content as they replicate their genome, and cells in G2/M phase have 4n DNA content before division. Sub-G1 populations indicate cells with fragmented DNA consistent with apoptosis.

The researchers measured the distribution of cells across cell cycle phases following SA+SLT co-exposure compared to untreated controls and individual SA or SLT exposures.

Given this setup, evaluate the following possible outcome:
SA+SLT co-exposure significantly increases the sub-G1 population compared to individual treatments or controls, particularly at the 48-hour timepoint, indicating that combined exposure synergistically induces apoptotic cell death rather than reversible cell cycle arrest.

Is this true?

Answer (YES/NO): NO